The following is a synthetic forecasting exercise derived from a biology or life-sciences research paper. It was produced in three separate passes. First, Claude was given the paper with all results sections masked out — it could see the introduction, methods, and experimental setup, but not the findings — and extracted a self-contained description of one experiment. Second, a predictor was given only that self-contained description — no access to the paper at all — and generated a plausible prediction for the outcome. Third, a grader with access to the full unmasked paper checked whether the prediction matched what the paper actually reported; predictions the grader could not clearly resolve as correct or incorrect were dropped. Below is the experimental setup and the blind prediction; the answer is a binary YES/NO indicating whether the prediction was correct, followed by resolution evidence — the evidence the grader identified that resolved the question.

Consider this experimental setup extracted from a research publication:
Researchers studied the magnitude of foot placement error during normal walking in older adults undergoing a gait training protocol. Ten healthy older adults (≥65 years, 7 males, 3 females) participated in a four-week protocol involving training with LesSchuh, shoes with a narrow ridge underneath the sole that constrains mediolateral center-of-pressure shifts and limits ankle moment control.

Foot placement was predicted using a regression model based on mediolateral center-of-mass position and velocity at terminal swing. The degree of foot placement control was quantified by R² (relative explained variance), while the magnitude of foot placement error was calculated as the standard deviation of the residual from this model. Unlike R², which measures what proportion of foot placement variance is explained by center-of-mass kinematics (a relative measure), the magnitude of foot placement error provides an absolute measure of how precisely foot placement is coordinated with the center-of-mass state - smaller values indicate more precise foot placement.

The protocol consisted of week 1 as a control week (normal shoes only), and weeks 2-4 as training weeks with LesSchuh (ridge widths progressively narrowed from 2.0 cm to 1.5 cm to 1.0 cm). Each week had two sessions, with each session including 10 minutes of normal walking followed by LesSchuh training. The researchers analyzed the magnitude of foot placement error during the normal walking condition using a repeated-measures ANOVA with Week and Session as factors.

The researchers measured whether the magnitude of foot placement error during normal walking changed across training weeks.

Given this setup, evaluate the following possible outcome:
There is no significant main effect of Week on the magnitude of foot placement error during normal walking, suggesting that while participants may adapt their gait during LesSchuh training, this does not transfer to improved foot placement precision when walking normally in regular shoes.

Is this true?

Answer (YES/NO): NO